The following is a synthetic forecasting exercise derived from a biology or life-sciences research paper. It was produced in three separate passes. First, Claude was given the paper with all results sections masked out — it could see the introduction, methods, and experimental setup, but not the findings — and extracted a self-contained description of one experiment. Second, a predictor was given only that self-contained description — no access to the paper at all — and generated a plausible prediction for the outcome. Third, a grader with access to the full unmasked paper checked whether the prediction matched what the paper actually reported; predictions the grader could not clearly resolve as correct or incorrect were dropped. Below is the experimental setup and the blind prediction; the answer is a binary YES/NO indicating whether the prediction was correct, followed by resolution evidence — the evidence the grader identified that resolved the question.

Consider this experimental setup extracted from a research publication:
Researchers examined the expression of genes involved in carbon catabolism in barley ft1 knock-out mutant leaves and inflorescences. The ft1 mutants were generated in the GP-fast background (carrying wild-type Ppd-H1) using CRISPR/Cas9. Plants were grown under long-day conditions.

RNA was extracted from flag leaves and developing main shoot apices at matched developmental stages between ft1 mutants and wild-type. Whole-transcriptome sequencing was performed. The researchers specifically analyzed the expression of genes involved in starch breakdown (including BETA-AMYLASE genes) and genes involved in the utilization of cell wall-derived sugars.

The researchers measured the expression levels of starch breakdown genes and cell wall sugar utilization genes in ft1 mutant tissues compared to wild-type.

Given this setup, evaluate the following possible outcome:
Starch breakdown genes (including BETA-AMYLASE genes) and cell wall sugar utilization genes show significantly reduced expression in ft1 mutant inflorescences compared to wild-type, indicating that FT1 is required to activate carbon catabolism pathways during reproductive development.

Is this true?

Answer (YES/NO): NO